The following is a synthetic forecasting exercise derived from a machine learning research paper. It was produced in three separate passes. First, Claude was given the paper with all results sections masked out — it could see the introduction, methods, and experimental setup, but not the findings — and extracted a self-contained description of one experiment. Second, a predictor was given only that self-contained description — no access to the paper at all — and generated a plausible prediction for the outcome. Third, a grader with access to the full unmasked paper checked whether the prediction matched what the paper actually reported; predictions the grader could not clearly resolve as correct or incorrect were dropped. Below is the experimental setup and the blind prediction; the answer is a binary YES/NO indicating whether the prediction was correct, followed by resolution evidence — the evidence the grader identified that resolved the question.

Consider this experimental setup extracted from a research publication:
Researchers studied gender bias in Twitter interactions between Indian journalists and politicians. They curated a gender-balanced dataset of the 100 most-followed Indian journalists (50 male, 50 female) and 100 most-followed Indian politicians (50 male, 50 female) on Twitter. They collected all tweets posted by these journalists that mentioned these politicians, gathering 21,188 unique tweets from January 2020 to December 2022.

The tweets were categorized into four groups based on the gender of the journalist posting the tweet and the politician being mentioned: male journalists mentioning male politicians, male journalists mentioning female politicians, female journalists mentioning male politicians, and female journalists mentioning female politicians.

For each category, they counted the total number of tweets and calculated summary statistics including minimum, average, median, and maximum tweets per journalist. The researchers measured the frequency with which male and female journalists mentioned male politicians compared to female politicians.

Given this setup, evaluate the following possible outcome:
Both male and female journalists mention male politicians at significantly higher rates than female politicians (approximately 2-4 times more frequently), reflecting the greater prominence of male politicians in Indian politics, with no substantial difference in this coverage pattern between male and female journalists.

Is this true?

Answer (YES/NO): NO